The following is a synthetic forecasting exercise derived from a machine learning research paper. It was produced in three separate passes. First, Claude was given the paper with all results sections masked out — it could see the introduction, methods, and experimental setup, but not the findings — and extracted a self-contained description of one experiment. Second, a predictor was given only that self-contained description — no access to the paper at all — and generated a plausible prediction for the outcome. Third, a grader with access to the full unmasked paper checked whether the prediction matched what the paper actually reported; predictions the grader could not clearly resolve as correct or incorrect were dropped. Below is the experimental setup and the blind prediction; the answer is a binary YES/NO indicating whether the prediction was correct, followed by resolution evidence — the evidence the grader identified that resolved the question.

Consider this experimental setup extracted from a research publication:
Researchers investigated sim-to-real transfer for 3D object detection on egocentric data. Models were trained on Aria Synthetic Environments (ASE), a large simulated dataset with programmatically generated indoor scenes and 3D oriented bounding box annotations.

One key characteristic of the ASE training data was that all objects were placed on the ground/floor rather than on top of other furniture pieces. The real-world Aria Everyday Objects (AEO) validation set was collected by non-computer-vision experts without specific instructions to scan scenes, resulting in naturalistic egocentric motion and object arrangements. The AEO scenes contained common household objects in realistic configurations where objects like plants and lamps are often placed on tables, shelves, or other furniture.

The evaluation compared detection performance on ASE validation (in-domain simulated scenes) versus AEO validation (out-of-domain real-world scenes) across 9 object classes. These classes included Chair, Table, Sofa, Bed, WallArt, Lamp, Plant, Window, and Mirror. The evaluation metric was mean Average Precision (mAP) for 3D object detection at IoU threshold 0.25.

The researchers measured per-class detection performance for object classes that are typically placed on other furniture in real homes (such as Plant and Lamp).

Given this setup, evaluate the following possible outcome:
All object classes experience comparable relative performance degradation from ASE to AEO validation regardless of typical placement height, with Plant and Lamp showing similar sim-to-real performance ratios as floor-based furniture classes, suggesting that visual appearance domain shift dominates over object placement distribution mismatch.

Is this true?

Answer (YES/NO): NO